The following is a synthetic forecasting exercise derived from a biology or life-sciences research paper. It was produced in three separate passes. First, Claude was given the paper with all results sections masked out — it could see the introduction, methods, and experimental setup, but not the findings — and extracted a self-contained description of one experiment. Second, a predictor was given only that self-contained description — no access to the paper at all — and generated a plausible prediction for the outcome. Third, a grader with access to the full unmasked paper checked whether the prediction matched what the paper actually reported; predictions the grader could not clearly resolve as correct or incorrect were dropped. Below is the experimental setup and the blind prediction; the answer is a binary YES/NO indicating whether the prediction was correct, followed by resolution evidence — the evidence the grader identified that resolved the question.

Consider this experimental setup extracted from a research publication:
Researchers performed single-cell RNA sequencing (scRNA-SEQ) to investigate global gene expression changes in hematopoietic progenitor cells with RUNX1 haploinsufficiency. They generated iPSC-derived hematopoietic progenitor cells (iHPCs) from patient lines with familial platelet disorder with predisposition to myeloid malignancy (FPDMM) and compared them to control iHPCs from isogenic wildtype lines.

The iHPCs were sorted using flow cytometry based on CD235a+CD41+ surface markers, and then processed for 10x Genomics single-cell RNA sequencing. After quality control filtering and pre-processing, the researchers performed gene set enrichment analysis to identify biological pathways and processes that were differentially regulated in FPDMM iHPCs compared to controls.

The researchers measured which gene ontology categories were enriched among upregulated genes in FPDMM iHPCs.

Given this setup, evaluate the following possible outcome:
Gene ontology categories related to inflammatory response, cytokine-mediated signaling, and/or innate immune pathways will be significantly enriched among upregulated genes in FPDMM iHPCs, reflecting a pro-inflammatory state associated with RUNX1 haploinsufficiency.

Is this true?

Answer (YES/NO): YES